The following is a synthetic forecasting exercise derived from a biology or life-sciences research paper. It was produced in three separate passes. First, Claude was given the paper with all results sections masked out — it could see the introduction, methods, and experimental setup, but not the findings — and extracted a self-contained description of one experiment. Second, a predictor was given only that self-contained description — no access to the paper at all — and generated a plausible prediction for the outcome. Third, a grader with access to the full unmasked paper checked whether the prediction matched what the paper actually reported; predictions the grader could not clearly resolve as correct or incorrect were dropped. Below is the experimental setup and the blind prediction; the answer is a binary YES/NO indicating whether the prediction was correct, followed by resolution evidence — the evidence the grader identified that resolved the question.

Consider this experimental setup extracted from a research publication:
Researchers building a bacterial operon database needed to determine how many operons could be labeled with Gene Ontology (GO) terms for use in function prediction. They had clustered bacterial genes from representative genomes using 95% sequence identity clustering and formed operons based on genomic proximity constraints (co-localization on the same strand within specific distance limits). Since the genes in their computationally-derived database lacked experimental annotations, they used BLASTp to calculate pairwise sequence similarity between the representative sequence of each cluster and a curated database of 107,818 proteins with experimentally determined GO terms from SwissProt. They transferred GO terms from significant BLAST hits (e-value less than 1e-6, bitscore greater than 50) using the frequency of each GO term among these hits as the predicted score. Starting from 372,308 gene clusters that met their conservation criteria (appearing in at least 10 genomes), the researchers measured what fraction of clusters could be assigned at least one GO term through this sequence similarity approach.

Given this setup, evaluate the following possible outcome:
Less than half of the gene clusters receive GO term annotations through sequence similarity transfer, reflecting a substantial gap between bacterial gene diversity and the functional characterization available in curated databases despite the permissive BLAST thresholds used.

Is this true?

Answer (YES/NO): NO